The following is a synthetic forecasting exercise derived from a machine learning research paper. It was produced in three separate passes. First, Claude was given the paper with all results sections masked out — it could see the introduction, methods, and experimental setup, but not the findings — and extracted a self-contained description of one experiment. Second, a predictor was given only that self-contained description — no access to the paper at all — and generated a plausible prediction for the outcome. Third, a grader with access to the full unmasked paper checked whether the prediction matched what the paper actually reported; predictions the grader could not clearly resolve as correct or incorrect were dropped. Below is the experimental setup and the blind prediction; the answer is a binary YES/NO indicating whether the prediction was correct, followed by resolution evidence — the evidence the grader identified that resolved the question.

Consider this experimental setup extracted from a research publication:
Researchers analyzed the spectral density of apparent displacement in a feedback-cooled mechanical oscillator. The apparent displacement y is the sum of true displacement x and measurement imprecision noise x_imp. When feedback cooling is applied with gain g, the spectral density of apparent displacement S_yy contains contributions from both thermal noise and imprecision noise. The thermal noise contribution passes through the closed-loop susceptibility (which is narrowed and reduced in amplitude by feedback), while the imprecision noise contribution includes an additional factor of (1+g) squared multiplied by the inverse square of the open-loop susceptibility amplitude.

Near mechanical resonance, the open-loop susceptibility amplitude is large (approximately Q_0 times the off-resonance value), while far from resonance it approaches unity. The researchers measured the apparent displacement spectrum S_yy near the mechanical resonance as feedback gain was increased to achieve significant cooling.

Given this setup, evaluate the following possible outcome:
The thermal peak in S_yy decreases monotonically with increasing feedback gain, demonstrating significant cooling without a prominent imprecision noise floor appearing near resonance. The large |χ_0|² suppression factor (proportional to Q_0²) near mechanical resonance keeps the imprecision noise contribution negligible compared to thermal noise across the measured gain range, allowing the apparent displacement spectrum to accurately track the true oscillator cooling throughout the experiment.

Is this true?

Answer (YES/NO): NO